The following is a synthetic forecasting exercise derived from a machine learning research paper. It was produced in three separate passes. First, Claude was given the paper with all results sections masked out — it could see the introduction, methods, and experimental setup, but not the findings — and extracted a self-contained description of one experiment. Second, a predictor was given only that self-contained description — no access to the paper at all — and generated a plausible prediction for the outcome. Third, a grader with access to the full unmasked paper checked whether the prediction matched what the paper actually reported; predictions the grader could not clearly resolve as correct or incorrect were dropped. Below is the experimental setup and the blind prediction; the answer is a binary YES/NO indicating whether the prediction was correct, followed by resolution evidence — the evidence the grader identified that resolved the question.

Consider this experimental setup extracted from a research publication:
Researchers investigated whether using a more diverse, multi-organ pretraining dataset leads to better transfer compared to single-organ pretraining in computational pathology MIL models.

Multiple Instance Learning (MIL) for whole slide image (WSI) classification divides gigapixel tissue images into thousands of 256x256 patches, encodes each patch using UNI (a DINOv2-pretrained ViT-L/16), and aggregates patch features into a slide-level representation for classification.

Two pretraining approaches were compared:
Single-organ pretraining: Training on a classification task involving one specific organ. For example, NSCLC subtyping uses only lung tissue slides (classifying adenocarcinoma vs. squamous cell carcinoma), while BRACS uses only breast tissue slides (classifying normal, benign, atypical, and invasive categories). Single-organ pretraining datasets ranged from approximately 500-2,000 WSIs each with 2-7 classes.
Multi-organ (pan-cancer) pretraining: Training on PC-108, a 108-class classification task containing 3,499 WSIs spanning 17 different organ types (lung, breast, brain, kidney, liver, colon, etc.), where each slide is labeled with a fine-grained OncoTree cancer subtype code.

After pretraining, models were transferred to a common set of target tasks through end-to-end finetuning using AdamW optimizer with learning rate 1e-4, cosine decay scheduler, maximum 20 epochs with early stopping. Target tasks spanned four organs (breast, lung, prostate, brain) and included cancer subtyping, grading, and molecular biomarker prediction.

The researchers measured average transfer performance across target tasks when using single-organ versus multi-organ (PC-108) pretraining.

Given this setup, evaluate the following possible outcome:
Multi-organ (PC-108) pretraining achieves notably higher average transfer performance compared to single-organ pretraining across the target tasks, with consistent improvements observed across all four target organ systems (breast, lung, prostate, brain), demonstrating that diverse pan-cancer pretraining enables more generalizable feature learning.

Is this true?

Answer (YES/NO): YES